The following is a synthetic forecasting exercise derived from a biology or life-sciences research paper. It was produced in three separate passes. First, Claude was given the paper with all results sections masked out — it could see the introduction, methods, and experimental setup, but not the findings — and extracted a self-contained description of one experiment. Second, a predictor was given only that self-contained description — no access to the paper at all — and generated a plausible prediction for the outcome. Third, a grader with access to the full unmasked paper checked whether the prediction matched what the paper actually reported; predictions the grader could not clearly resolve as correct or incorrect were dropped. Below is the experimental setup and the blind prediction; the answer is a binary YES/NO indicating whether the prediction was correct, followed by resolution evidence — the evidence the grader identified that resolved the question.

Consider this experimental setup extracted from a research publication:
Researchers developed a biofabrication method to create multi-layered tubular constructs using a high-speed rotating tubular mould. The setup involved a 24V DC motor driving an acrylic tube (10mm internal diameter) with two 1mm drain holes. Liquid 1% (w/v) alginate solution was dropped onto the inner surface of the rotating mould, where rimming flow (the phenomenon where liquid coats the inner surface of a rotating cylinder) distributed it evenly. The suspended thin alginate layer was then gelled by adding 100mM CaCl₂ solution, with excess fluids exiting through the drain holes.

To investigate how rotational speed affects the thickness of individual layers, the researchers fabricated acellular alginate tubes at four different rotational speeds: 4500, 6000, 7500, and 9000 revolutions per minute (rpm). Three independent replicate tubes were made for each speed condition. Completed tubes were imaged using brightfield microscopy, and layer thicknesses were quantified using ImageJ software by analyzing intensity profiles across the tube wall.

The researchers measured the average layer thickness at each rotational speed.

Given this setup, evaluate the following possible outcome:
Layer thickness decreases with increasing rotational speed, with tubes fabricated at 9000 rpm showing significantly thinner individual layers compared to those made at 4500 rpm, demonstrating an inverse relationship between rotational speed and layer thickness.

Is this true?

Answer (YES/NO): YES